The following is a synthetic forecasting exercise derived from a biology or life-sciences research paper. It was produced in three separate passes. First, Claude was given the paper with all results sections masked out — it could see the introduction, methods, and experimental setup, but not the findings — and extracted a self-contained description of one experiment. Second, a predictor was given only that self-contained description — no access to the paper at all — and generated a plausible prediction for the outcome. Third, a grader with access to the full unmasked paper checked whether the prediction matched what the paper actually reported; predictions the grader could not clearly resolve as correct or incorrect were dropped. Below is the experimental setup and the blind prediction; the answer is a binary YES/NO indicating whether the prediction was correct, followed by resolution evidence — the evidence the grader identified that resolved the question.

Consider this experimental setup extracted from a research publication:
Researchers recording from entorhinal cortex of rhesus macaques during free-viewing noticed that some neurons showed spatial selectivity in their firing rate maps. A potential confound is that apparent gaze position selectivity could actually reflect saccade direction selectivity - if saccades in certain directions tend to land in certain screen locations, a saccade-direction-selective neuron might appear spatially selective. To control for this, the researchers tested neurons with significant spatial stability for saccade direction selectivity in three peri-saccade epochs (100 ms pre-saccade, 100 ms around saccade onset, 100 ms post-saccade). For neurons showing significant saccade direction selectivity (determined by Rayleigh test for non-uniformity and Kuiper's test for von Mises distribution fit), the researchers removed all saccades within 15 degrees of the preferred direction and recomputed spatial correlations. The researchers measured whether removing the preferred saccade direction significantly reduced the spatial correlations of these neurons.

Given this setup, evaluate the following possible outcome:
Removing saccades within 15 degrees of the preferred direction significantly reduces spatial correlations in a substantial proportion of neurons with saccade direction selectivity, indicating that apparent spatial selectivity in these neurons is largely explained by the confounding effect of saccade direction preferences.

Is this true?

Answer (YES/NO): NO